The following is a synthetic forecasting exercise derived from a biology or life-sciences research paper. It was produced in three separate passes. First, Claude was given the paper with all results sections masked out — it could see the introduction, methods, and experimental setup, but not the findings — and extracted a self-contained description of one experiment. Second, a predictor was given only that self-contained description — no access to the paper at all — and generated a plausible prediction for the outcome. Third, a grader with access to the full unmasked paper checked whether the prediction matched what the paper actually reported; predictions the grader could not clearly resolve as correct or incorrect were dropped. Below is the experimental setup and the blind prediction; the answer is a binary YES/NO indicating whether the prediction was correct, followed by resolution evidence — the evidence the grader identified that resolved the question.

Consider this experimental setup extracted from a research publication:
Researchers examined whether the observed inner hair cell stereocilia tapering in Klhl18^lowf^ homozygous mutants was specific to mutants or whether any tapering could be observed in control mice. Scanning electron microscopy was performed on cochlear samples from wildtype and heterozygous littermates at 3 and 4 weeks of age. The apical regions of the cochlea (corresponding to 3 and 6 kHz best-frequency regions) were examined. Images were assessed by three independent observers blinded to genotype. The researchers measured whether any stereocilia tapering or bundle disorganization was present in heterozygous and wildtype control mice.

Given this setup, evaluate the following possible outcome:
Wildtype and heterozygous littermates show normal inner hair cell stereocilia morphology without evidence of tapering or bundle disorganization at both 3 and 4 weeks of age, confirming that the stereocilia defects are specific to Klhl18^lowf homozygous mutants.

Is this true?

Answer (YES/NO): NO